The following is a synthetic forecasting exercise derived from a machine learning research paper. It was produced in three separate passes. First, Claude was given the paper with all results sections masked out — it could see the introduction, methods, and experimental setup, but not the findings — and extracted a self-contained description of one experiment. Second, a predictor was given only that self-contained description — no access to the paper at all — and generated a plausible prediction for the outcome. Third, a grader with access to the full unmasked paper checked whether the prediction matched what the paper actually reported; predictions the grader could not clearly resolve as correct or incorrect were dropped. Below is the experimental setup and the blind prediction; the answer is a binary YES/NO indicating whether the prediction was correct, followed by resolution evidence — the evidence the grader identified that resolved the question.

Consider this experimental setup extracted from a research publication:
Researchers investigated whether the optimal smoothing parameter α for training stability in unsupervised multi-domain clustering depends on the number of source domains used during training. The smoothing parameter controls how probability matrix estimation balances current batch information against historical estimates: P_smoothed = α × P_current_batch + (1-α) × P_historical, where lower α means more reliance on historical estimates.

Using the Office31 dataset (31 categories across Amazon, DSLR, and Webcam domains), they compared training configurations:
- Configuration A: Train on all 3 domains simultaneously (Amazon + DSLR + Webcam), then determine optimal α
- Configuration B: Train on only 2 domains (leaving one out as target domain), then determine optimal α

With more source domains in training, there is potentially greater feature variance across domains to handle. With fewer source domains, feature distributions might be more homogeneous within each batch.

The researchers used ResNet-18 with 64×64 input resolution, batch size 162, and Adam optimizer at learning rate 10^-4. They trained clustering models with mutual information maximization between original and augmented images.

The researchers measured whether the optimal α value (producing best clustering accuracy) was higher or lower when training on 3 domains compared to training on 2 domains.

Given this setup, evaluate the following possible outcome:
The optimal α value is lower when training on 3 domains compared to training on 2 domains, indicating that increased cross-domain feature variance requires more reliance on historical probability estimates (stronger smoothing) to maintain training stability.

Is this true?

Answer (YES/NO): YES